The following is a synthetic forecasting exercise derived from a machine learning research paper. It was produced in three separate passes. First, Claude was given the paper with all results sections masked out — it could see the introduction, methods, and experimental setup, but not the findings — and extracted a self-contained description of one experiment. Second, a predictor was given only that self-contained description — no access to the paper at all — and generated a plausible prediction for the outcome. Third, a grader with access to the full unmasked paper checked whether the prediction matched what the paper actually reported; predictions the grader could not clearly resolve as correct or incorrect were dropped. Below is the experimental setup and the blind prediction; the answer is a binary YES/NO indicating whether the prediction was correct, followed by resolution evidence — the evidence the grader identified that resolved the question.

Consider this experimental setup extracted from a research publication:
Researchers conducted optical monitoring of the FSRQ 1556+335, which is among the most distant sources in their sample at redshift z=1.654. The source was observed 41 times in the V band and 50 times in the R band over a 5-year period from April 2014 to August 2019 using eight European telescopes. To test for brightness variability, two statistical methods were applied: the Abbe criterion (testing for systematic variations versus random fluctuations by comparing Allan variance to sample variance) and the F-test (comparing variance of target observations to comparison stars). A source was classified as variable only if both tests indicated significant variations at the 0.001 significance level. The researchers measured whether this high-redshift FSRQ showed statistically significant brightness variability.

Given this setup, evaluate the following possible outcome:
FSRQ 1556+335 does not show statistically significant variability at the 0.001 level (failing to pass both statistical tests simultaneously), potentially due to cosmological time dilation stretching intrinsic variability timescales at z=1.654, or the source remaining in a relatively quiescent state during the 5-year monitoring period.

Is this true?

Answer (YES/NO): YES